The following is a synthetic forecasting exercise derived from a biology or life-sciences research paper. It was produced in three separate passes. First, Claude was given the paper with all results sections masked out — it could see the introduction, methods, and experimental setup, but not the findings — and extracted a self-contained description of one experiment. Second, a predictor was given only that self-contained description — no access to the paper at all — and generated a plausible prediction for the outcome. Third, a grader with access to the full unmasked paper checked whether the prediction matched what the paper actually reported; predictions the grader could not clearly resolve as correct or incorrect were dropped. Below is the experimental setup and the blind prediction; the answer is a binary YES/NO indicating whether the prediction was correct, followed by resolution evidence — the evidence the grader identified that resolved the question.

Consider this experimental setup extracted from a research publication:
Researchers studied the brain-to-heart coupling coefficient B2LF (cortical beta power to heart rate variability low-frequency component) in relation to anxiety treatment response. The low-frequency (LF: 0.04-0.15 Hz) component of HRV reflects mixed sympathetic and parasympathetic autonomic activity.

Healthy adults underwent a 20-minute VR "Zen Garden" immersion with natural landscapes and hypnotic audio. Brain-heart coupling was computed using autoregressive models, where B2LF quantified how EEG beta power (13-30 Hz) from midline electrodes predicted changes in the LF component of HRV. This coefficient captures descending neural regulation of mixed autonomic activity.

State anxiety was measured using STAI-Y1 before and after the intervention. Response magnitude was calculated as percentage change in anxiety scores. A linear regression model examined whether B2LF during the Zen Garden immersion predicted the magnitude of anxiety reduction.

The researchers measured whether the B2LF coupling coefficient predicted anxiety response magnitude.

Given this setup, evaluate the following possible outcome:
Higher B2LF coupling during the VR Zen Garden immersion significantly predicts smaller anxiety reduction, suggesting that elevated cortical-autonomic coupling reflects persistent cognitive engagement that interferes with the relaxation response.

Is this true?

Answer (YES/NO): NO